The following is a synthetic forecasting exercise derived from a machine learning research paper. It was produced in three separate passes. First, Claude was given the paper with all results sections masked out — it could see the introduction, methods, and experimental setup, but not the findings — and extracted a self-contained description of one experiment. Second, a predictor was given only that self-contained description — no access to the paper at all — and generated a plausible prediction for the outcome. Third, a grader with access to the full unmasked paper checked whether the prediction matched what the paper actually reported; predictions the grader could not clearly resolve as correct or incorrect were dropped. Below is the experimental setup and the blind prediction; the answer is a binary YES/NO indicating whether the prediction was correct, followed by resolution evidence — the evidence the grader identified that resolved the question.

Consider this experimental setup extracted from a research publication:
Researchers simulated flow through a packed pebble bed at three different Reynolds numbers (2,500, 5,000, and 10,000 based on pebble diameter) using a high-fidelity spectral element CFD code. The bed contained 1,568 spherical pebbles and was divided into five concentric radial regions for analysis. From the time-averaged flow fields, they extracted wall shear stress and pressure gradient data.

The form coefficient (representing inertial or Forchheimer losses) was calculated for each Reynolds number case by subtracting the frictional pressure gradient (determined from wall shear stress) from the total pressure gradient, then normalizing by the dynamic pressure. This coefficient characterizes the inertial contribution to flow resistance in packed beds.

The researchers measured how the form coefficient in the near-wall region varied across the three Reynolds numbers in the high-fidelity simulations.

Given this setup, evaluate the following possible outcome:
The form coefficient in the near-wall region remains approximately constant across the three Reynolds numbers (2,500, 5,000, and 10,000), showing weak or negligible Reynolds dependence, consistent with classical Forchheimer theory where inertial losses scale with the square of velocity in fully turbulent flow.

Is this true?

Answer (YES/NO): NO